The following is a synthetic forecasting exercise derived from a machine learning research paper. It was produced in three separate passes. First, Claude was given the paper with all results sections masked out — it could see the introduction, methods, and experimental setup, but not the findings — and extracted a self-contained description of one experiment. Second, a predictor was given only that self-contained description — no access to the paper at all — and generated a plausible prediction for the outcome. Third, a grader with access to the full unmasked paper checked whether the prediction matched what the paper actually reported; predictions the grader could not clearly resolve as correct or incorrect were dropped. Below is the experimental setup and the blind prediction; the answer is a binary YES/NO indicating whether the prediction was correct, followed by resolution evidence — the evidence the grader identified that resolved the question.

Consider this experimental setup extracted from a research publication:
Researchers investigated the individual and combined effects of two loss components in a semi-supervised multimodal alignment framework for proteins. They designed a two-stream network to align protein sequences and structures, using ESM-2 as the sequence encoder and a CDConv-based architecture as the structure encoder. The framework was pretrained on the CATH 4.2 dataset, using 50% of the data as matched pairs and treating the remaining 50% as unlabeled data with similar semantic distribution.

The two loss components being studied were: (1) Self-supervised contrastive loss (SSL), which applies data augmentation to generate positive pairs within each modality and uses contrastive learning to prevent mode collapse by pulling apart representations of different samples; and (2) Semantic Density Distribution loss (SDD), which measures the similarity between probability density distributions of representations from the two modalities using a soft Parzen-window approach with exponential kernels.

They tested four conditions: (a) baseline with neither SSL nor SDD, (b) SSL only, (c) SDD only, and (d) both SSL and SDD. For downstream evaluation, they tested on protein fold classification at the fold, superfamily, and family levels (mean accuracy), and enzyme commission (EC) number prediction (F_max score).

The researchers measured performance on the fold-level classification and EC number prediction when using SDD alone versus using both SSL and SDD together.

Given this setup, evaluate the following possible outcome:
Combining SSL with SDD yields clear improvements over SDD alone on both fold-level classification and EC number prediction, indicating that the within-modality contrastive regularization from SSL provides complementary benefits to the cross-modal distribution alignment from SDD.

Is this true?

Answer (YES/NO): YES